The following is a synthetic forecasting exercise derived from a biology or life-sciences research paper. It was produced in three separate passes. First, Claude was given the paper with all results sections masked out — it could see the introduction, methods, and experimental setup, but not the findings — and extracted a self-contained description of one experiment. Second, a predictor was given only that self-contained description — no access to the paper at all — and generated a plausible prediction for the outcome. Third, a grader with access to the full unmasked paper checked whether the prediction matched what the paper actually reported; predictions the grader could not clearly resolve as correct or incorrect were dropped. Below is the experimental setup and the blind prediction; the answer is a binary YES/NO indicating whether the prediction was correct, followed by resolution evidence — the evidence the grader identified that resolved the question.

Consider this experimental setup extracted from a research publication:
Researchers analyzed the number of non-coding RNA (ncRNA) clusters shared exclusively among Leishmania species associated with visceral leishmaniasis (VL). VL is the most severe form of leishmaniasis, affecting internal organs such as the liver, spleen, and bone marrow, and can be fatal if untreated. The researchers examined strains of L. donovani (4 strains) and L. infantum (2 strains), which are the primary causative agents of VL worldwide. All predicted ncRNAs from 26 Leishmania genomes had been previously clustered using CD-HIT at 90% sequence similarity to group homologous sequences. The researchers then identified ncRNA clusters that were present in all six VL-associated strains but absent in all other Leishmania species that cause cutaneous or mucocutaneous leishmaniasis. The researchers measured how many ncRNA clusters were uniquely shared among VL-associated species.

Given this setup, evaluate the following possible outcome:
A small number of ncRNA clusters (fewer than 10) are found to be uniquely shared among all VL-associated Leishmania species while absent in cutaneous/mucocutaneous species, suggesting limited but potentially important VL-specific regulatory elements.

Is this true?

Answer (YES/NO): NO